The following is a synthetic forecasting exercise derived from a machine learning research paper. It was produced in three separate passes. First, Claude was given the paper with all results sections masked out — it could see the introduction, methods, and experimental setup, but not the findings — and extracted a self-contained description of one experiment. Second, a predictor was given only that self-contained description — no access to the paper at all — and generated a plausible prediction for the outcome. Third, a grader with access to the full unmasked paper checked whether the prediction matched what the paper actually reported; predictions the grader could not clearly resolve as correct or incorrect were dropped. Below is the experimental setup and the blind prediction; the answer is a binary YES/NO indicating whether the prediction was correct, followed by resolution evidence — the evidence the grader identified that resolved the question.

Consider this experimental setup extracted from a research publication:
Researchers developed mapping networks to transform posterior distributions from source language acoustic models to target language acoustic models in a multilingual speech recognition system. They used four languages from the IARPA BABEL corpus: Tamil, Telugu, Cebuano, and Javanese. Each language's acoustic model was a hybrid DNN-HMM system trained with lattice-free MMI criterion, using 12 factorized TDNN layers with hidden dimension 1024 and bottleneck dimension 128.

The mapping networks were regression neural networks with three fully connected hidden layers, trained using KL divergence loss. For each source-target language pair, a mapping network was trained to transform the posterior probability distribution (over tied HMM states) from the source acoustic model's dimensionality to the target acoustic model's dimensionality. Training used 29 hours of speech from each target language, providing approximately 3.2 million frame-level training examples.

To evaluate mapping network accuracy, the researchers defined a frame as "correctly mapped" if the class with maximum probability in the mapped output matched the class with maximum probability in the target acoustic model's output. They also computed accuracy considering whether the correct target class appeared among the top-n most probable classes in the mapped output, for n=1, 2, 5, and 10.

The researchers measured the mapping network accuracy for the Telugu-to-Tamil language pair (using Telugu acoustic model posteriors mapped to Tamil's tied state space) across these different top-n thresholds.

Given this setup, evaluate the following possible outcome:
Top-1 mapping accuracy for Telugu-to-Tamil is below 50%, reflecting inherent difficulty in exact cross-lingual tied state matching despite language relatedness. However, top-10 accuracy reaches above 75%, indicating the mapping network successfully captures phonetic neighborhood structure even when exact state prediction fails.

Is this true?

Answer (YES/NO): YES